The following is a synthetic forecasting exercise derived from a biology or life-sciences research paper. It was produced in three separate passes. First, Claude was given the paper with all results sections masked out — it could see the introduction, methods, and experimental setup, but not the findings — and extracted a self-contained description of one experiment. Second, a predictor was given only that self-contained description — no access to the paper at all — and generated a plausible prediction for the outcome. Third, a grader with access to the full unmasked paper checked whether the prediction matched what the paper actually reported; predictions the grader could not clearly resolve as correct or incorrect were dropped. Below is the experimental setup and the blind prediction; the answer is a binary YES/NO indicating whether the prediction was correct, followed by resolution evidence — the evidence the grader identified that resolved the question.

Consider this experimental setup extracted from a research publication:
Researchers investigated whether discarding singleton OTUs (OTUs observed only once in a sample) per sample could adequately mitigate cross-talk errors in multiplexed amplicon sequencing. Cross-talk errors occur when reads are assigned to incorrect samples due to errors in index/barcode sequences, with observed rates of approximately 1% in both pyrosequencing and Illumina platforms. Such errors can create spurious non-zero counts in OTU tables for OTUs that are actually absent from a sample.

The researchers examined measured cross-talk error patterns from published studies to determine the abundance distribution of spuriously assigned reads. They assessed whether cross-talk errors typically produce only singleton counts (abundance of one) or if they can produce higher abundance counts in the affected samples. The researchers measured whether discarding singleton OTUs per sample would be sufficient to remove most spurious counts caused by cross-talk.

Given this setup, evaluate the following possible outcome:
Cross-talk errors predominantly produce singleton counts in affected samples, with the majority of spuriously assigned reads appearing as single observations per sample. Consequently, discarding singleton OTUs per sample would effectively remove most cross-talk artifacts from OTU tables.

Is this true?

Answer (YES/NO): NO